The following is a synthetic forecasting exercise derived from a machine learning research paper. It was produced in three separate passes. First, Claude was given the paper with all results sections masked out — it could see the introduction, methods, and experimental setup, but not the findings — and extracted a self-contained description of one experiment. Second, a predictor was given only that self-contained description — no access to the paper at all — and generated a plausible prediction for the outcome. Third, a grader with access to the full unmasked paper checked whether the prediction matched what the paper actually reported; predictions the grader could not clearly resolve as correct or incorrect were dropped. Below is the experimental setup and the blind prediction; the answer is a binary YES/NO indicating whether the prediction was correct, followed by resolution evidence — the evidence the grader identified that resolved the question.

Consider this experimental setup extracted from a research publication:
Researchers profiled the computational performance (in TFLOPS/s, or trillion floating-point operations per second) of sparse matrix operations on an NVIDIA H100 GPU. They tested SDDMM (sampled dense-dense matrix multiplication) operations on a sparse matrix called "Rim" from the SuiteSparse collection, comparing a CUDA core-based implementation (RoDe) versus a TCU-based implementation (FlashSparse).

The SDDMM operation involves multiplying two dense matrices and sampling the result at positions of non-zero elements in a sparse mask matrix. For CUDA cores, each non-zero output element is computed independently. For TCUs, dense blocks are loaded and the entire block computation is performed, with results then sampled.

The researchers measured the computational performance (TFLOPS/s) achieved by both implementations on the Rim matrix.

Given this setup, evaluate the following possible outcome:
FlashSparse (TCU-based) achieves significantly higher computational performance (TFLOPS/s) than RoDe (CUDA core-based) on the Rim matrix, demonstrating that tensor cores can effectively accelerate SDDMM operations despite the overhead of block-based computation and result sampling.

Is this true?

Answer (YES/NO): YES